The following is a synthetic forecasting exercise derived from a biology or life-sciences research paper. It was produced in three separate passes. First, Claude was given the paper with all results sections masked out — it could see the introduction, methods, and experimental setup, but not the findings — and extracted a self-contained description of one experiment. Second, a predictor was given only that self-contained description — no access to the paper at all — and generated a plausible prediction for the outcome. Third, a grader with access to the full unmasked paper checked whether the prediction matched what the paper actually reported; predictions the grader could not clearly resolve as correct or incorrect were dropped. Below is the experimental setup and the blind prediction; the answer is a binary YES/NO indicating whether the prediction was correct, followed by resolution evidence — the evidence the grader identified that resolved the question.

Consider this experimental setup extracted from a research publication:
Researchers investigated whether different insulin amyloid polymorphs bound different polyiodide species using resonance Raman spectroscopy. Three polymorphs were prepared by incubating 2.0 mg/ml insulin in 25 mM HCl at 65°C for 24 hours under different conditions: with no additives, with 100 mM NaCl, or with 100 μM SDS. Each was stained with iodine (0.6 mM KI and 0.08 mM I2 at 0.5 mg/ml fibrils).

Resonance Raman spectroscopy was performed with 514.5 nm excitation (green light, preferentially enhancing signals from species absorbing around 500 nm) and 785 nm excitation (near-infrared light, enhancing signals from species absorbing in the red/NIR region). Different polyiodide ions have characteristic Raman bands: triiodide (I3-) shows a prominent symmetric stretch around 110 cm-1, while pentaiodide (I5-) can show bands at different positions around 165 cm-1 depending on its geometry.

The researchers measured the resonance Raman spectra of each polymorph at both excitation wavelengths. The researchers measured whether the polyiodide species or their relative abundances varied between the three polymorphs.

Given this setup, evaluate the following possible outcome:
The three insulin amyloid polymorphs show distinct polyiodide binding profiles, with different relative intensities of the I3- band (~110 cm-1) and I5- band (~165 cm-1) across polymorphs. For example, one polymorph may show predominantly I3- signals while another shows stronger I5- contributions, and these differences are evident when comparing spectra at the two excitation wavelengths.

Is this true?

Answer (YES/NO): YES